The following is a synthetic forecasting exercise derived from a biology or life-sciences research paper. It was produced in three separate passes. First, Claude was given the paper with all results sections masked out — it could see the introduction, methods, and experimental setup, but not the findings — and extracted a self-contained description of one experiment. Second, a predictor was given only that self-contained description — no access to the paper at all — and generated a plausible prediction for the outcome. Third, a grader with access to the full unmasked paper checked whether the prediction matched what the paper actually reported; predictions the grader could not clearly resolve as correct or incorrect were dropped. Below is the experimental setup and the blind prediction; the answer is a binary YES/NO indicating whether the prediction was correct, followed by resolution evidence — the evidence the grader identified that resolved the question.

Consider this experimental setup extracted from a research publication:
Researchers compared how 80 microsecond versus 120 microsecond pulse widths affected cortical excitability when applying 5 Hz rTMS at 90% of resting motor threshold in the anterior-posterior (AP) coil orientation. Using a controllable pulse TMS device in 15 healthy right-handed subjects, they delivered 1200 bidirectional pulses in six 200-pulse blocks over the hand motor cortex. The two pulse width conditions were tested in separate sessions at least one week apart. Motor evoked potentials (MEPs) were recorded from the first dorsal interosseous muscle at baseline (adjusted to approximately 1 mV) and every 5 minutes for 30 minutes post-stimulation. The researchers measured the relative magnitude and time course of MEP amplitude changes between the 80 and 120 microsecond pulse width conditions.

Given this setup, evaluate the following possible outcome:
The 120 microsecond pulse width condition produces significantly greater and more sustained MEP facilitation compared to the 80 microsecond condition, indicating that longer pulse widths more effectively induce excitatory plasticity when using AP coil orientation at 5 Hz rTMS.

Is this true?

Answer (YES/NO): YES